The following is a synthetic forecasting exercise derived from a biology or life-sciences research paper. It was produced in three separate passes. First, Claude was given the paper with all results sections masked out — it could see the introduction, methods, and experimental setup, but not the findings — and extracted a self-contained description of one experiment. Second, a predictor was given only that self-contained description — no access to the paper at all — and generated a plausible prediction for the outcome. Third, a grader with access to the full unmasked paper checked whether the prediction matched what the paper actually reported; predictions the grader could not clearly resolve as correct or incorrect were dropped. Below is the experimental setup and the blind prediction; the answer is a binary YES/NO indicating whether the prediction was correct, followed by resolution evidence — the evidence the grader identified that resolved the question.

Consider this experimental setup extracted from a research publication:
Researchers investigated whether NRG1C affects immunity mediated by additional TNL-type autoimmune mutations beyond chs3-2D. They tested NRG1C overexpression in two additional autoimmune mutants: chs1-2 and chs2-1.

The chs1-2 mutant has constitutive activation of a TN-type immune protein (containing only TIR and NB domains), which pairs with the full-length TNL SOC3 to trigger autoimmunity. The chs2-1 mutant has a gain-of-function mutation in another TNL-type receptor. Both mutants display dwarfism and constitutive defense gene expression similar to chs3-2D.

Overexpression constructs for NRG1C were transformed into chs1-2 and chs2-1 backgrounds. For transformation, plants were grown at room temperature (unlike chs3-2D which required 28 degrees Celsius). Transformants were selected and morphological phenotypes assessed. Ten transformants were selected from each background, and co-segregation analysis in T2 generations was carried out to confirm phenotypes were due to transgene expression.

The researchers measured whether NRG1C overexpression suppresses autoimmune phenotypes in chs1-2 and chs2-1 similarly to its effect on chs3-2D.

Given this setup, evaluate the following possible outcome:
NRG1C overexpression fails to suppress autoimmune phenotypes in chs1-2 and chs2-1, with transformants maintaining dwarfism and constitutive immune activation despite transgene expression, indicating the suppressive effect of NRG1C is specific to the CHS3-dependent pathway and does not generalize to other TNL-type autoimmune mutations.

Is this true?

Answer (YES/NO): YES